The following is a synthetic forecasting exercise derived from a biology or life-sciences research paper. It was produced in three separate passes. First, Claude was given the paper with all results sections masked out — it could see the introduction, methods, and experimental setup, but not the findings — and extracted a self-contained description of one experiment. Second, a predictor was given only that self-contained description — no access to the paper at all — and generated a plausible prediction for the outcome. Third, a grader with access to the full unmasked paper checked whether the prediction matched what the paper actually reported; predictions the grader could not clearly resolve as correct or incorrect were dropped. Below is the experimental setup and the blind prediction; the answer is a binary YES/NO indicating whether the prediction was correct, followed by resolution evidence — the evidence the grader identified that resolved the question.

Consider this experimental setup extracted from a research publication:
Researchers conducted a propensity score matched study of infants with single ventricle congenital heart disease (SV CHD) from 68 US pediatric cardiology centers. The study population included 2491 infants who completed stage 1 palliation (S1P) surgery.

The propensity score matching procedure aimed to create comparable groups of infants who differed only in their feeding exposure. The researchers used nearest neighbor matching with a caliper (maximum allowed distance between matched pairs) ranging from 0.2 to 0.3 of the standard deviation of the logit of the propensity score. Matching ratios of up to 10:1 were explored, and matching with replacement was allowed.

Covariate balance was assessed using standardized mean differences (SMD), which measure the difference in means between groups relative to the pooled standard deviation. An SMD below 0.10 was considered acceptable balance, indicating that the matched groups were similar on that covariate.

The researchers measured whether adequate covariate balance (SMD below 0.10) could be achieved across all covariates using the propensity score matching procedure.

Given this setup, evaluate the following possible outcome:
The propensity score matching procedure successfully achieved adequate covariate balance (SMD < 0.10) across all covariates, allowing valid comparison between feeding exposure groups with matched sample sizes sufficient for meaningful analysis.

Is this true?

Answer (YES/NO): NO